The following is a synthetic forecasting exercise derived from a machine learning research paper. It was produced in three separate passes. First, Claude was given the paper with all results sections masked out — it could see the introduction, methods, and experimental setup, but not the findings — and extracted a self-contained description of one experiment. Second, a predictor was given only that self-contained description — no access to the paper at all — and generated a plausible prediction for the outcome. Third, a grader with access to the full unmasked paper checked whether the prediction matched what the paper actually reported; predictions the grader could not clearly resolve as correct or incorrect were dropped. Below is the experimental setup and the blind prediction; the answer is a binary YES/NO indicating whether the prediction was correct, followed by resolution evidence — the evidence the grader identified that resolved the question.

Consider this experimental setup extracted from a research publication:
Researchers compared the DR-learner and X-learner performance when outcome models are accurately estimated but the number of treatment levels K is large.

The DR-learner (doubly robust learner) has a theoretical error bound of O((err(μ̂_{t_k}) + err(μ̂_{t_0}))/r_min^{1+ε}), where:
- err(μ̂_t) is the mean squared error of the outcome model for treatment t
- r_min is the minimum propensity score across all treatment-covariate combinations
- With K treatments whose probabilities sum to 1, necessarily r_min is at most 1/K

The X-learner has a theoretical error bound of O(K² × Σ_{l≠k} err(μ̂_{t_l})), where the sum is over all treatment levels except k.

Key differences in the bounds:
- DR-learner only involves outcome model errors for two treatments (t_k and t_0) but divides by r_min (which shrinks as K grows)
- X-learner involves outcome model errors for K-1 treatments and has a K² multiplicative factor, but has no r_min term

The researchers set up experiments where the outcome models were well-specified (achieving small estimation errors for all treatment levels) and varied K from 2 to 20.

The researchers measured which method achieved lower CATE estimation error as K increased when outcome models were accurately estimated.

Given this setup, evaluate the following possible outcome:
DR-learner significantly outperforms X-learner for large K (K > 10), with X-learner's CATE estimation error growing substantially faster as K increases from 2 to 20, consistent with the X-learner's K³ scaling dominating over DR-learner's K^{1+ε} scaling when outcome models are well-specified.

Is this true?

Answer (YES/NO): NO